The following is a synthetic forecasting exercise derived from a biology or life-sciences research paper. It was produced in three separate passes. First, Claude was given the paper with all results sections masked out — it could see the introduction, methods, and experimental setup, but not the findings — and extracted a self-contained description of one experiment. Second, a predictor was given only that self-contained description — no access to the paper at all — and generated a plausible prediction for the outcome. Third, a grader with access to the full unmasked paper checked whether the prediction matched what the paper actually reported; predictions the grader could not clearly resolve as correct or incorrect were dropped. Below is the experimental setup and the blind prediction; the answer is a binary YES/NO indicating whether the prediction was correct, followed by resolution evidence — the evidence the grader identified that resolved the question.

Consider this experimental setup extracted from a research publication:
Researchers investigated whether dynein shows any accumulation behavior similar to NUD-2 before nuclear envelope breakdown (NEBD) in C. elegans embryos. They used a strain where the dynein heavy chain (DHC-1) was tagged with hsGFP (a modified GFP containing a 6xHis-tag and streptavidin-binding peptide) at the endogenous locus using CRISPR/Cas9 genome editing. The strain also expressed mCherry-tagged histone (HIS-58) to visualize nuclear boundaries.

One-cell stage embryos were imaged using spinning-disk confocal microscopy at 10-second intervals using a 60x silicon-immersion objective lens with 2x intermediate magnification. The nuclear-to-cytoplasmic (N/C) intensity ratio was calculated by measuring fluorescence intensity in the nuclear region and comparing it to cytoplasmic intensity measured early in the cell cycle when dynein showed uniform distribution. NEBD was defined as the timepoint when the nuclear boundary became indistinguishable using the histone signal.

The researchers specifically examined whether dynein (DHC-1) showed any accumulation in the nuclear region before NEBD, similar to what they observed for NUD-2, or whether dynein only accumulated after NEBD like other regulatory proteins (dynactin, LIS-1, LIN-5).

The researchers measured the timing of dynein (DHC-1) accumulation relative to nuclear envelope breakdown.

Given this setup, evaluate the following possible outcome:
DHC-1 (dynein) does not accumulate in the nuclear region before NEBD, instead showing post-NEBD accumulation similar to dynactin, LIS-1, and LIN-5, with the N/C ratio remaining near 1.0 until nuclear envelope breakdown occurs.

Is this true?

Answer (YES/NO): YES